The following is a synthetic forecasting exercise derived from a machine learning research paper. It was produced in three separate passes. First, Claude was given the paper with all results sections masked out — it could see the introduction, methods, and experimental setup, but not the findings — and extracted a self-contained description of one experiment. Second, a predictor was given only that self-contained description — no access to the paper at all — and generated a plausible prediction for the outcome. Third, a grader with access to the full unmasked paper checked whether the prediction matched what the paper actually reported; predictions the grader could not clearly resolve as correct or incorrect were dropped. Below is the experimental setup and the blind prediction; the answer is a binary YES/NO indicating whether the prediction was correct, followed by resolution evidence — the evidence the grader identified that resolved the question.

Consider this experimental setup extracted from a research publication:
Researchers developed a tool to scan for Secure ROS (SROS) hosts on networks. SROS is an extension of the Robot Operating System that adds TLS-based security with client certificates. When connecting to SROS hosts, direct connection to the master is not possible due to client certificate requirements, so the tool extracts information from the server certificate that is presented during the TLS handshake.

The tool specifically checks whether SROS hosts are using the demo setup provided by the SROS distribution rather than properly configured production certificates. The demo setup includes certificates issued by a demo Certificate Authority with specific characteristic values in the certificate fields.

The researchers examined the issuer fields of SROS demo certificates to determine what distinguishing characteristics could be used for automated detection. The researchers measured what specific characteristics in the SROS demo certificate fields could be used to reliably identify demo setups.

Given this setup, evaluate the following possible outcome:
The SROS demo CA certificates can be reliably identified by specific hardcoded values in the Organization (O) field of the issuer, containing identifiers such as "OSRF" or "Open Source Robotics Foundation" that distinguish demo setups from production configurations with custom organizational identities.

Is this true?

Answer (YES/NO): NO